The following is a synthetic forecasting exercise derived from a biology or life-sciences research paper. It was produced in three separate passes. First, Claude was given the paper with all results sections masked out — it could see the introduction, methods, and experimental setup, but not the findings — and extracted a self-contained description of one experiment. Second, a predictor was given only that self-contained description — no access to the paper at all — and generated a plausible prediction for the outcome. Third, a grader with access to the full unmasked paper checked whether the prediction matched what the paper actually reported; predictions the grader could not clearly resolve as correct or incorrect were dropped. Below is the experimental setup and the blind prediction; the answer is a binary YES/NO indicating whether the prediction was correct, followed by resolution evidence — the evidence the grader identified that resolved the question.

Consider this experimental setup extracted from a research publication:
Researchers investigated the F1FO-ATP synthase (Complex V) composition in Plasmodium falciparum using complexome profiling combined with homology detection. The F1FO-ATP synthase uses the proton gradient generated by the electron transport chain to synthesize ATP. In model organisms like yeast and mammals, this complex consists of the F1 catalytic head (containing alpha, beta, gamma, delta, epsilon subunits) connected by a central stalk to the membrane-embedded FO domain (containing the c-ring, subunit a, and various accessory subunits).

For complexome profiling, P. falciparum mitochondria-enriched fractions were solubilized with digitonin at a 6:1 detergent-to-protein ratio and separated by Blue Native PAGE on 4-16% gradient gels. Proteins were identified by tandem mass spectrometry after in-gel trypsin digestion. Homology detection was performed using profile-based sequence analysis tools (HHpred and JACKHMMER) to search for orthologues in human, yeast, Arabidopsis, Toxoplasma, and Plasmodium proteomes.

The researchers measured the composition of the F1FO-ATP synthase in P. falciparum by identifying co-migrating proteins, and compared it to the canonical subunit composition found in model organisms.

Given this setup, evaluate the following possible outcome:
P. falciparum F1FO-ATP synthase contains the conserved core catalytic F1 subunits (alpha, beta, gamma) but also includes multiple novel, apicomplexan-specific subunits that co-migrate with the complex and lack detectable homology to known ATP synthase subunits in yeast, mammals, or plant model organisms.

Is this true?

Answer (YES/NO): YES